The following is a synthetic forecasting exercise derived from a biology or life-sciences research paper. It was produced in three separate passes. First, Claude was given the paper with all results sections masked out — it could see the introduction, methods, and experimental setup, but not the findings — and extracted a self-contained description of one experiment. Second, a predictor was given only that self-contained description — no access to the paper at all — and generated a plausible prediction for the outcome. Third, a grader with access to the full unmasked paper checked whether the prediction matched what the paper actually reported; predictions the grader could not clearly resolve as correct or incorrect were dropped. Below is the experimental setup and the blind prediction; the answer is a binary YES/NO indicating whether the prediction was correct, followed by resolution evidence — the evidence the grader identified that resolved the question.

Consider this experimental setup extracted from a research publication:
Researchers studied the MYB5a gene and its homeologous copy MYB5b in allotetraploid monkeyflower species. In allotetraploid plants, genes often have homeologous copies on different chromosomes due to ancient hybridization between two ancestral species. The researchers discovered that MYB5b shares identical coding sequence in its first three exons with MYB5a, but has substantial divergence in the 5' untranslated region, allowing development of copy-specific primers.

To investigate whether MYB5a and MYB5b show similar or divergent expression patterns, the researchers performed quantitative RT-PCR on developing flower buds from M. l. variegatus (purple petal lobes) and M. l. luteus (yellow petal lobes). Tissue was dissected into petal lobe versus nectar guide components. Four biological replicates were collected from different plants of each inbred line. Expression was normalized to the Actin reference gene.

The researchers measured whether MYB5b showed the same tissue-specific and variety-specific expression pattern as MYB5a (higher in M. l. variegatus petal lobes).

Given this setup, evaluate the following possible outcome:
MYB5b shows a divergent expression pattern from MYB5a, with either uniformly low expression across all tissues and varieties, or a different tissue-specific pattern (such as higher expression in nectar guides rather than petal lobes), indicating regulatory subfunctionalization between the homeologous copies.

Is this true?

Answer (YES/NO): YES